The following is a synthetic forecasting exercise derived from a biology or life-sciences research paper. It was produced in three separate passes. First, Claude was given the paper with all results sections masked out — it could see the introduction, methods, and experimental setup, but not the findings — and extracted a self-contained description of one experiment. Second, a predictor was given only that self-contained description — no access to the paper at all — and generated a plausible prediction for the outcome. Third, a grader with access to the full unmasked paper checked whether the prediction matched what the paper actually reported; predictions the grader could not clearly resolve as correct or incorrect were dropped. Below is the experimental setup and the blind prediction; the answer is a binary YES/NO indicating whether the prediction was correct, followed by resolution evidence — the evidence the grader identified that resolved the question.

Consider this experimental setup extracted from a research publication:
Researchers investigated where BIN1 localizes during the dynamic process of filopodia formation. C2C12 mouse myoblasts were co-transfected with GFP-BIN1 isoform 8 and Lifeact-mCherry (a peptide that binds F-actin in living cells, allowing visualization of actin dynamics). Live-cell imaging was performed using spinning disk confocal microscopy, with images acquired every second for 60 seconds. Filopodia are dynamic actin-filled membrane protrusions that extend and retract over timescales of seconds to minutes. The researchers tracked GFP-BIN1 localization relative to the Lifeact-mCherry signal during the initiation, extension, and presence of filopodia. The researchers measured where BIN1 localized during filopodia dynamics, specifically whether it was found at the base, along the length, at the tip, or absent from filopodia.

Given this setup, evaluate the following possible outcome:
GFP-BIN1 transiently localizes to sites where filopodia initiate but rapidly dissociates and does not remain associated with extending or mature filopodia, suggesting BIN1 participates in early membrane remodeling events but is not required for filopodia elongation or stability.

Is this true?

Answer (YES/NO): NO